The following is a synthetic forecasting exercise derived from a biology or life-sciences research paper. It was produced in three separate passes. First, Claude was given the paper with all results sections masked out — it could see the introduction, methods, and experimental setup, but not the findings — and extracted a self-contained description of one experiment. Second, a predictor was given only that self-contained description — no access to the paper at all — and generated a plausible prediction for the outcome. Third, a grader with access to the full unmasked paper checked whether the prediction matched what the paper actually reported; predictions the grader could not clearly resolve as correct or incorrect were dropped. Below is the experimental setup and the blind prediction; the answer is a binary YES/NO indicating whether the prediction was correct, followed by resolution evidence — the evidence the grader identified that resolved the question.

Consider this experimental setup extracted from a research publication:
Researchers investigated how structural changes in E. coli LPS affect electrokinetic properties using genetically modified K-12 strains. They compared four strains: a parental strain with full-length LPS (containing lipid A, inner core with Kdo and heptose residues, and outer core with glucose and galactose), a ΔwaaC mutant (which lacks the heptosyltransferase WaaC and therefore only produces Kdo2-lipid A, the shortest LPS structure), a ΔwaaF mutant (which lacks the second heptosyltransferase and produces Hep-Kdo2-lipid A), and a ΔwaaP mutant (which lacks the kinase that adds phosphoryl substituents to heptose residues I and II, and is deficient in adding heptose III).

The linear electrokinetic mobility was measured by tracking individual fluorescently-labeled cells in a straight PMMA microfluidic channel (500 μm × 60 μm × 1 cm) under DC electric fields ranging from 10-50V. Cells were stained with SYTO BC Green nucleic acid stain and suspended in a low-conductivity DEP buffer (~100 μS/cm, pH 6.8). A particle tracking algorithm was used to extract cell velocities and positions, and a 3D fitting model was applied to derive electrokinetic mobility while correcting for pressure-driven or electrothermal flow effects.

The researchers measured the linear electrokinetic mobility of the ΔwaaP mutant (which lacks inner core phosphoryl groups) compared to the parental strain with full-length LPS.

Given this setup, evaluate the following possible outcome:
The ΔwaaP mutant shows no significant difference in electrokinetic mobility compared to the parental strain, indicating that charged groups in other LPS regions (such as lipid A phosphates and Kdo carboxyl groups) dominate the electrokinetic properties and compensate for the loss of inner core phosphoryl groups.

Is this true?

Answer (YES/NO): NO